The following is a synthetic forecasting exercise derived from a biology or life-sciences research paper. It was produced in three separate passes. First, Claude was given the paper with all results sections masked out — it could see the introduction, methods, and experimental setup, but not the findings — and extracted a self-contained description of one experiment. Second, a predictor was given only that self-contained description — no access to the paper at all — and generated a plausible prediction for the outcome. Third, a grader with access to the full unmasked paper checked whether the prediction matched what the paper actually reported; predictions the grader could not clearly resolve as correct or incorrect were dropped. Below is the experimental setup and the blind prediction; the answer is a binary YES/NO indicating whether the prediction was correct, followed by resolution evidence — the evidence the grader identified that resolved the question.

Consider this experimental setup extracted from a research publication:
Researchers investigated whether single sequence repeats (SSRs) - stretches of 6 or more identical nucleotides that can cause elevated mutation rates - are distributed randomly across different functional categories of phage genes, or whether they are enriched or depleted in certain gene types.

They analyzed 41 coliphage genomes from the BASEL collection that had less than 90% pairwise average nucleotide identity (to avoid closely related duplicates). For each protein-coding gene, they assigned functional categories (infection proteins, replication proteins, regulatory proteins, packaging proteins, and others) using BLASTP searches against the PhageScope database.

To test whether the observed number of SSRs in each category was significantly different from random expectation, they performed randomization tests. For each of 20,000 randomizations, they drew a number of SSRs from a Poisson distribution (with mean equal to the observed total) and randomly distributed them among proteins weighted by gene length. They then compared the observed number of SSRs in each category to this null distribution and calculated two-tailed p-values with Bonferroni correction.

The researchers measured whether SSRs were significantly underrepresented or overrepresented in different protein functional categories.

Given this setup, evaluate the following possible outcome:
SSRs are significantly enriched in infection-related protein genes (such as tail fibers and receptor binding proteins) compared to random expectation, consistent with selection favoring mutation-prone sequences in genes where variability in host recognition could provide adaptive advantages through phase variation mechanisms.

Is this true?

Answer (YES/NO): NO